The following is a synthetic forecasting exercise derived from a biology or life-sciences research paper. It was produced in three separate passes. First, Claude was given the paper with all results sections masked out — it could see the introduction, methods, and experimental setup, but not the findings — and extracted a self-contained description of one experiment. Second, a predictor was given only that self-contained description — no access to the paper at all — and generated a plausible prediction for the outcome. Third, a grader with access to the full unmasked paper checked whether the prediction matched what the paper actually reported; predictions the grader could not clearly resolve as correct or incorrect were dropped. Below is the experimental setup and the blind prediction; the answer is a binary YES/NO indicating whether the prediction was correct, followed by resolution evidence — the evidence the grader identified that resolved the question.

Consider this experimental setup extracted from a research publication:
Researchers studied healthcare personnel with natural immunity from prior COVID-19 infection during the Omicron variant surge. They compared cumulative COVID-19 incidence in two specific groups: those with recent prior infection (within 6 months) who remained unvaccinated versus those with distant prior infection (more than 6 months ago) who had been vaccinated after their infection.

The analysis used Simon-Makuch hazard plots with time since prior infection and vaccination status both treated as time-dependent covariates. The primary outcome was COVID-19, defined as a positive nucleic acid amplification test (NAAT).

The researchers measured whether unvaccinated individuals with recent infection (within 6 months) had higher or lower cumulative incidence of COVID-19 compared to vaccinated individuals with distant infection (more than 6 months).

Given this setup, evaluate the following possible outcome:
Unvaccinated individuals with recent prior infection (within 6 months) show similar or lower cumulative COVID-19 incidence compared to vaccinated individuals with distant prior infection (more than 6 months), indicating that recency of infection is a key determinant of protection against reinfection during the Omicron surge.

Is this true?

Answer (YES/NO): YES